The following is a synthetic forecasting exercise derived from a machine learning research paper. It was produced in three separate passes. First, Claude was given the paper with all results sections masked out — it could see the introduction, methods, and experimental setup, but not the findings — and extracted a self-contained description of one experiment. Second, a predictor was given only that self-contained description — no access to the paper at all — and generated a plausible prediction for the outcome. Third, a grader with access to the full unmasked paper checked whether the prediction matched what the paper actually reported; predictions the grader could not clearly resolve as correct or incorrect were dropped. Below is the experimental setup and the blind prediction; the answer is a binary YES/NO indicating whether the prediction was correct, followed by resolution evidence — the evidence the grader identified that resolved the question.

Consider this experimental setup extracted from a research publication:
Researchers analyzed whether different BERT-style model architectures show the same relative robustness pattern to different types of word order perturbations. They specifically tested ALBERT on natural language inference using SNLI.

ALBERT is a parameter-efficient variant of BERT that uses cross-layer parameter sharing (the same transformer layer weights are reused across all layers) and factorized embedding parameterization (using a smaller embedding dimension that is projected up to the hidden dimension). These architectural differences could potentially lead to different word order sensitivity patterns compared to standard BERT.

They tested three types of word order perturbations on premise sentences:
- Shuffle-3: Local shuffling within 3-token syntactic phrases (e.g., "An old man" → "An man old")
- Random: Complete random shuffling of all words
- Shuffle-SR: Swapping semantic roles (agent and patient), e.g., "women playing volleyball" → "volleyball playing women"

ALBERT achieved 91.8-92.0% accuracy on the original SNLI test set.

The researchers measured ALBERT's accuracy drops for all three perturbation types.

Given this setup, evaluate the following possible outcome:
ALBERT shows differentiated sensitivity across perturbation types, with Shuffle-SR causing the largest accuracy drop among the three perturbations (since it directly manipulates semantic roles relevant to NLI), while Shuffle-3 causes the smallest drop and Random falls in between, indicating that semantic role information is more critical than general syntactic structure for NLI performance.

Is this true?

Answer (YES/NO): YES